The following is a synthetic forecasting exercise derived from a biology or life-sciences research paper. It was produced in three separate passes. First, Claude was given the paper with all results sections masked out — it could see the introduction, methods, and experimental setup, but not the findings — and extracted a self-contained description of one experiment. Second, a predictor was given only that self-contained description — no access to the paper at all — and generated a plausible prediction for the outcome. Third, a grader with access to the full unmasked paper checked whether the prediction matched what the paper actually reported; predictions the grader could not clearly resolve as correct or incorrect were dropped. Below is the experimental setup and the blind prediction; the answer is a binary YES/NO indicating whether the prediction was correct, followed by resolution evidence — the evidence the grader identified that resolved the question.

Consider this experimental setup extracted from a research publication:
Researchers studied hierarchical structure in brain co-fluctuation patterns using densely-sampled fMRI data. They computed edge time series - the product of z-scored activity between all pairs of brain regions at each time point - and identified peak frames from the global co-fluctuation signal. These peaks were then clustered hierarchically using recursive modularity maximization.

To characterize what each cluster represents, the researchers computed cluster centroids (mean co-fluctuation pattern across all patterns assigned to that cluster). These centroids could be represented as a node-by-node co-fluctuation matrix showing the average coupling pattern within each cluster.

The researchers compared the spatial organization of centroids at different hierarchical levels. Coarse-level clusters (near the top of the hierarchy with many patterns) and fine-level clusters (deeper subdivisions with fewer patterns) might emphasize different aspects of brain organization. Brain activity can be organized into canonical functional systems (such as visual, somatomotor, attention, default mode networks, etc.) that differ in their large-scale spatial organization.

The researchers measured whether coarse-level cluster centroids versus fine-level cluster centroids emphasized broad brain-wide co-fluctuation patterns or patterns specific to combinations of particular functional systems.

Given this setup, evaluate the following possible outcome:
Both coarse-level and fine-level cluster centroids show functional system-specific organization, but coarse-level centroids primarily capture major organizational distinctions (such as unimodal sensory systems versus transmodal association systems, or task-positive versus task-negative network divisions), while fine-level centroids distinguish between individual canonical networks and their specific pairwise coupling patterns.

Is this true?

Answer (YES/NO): YES